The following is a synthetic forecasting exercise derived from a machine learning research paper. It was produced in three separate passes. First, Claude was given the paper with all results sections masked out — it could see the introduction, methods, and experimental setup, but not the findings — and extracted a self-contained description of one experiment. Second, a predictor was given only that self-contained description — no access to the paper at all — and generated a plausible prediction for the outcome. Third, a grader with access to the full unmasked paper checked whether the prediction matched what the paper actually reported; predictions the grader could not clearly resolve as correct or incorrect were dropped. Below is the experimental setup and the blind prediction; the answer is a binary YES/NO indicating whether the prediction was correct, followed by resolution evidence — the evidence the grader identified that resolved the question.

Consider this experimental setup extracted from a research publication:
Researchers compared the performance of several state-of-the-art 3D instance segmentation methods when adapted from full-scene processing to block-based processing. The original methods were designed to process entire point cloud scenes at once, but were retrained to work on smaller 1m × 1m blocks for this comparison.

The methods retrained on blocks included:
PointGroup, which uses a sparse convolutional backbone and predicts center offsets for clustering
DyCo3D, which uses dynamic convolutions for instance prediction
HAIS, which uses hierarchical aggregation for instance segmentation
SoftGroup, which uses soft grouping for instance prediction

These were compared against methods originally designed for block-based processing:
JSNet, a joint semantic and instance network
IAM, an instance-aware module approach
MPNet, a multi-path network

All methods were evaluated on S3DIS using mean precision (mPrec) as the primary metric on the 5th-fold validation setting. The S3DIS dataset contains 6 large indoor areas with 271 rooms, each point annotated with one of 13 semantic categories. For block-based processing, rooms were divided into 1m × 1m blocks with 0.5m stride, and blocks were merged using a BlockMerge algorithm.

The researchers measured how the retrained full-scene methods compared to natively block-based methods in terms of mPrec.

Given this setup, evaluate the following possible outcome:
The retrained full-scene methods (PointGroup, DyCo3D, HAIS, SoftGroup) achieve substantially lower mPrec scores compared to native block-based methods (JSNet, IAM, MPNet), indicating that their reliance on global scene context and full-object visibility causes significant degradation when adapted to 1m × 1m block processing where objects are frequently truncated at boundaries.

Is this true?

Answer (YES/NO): YES